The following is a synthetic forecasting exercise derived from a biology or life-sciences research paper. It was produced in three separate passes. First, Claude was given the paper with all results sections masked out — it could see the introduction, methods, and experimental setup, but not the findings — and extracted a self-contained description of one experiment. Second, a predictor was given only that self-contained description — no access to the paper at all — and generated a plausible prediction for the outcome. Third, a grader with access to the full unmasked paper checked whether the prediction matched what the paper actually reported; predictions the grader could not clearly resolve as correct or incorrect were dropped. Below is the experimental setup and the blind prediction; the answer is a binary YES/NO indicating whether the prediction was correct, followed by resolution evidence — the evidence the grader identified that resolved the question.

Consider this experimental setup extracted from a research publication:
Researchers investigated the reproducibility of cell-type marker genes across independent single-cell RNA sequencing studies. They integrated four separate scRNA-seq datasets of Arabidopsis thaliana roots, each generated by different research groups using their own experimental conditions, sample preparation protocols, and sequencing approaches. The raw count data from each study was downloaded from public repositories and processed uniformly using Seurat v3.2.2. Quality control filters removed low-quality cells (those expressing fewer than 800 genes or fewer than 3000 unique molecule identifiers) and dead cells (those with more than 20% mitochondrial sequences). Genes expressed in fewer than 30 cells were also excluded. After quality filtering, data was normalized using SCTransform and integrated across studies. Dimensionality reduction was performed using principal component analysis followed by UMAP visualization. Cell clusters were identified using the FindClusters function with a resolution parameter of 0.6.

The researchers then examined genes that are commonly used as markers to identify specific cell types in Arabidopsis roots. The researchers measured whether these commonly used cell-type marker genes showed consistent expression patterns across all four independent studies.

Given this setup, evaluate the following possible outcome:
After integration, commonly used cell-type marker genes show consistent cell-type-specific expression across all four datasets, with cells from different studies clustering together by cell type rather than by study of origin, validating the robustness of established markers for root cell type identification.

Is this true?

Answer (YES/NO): NO